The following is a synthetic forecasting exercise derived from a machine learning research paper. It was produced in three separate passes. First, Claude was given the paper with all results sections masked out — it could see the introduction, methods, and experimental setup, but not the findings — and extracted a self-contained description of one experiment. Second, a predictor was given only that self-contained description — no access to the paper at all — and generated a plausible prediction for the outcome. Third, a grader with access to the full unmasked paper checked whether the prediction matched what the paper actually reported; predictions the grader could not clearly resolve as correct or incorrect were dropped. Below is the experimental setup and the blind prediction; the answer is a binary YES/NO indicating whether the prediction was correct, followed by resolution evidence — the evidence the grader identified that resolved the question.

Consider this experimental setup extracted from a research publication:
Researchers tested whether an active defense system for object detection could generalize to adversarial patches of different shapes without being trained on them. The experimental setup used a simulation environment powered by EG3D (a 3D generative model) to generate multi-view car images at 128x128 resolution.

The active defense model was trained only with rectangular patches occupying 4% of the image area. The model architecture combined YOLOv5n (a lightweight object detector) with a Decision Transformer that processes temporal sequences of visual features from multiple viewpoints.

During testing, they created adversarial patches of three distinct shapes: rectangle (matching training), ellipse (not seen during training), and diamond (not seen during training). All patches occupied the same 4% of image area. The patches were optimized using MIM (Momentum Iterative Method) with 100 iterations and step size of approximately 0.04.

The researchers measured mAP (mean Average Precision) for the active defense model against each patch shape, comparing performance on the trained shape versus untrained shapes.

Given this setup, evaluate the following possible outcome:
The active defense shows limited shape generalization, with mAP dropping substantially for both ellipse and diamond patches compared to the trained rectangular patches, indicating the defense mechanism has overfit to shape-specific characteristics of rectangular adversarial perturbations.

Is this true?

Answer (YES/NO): NO